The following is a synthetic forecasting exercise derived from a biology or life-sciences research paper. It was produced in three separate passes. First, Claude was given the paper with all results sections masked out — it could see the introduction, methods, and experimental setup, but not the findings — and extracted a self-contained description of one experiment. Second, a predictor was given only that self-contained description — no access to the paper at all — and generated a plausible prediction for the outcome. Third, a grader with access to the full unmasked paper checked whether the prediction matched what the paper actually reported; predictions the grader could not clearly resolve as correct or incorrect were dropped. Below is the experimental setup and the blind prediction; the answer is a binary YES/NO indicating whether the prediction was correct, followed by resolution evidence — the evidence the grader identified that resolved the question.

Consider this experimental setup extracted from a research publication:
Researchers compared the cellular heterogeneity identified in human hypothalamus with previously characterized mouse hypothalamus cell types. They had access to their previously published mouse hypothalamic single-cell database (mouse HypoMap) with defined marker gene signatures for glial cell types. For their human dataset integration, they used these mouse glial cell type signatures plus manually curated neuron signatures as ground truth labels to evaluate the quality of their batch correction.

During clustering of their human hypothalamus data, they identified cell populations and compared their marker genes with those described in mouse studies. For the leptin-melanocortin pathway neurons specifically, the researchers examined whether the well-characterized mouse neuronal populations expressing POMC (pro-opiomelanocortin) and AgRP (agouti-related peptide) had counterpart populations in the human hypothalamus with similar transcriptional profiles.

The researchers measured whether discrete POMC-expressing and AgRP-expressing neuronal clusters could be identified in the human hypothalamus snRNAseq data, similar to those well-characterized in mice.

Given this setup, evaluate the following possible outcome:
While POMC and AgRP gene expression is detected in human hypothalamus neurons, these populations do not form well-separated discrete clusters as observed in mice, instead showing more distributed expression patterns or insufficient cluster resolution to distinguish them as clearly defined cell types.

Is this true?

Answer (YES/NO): NO